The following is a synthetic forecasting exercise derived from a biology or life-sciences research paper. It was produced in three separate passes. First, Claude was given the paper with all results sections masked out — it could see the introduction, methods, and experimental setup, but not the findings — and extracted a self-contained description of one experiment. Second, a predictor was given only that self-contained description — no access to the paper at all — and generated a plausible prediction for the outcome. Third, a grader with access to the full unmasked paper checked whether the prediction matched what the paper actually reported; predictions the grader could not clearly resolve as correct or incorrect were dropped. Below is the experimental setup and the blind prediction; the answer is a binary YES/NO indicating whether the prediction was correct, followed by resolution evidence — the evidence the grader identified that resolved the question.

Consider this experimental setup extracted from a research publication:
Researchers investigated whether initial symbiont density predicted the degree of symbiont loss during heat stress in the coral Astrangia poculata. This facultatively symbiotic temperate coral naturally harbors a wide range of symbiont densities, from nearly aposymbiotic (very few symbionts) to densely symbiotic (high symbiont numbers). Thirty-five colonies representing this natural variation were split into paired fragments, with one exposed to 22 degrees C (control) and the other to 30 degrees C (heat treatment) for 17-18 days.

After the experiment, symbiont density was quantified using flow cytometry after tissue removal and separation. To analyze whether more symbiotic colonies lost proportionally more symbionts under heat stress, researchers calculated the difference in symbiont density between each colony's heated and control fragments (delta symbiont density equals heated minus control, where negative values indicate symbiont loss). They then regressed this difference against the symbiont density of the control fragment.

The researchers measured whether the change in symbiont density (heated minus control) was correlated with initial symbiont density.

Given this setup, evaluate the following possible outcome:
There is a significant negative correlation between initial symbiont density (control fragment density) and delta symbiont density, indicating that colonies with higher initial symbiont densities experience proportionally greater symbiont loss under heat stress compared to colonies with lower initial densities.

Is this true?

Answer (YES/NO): YES